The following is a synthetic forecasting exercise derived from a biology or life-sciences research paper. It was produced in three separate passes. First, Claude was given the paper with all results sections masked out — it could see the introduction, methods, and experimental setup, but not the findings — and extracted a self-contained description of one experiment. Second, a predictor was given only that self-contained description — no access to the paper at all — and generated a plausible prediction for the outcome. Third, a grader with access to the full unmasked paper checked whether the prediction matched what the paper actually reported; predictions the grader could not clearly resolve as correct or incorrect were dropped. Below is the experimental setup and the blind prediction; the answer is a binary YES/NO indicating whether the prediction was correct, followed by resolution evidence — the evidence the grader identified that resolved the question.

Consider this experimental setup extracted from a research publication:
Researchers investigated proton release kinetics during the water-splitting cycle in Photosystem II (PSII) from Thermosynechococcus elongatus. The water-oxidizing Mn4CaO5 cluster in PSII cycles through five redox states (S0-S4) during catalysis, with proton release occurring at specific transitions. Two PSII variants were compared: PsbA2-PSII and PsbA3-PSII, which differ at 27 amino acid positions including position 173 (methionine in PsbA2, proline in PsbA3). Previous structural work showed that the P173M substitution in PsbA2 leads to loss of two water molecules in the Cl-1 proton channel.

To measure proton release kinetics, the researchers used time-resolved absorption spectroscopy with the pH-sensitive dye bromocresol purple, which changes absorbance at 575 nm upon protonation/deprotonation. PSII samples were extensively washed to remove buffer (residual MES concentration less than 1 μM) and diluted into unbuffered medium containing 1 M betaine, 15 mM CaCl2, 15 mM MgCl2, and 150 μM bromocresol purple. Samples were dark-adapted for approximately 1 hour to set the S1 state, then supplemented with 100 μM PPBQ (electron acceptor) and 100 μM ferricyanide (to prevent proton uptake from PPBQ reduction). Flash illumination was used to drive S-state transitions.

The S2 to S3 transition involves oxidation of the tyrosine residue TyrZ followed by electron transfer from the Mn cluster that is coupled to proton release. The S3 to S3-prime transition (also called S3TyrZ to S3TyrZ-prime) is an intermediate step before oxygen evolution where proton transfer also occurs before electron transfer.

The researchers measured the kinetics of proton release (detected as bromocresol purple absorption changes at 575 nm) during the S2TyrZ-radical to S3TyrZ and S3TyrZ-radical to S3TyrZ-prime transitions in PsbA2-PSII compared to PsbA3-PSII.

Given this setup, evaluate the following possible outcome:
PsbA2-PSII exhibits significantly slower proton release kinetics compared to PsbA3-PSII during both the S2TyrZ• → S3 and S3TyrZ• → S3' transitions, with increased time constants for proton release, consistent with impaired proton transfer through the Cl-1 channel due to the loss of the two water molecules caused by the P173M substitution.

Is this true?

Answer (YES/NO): YES